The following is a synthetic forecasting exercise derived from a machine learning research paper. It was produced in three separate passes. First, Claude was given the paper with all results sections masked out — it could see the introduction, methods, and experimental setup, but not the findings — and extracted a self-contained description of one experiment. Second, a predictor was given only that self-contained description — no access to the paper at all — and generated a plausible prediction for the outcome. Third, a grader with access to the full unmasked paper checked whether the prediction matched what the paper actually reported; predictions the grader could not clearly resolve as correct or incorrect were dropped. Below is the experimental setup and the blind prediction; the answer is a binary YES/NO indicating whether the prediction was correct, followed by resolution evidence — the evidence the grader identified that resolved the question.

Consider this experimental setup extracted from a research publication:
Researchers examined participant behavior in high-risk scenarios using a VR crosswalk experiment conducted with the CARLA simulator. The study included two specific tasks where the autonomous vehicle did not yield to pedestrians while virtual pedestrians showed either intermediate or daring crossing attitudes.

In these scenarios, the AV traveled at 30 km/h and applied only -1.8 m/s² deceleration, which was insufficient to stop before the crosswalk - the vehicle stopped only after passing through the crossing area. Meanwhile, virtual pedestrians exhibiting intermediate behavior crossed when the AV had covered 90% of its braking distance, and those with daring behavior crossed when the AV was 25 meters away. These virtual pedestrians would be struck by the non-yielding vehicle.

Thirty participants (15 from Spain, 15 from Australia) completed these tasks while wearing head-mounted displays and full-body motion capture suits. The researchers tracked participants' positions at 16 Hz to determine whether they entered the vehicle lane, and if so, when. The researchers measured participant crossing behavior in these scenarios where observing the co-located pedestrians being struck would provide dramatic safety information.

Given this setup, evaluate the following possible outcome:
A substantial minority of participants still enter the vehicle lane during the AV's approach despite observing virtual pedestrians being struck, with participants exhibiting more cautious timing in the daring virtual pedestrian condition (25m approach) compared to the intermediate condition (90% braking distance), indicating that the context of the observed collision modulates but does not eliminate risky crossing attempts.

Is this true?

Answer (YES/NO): NO